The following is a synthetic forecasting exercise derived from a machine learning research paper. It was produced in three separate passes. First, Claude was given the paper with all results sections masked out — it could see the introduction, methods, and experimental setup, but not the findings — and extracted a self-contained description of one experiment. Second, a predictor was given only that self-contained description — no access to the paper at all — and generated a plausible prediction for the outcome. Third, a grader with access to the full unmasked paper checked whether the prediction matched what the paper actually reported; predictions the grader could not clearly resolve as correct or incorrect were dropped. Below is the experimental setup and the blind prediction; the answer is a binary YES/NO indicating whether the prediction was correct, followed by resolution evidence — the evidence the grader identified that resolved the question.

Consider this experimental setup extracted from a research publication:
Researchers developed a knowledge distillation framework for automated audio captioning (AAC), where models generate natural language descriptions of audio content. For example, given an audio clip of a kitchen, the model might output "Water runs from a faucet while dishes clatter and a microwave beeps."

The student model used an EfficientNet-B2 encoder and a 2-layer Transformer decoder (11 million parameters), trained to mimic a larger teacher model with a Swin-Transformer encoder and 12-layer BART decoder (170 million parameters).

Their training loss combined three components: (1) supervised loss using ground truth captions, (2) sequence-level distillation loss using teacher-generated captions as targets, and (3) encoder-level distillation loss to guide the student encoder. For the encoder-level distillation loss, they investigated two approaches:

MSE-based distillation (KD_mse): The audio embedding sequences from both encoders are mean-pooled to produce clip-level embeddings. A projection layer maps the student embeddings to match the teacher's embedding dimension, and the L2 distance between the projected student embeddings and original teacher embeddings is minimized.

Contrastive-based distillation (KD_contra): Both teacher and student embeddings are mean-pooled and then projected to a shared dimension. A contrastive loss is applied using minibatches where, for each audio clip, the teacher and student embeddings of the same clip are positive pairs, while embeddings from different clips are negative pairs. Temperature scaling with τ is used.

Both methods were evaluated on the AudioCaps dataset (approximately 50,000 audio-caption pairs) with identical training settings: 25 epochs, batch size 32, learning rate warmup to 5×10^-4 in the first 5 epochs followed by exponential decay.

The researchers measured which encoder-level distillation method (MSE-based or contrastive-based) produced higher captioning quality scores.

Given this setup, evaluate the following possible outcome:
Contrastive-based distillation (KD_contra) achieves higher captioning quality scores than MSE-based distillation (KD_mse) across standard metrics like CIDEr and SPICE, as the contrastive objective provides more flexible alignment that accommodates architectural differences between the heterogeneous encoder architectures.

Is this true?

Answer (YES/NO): NO